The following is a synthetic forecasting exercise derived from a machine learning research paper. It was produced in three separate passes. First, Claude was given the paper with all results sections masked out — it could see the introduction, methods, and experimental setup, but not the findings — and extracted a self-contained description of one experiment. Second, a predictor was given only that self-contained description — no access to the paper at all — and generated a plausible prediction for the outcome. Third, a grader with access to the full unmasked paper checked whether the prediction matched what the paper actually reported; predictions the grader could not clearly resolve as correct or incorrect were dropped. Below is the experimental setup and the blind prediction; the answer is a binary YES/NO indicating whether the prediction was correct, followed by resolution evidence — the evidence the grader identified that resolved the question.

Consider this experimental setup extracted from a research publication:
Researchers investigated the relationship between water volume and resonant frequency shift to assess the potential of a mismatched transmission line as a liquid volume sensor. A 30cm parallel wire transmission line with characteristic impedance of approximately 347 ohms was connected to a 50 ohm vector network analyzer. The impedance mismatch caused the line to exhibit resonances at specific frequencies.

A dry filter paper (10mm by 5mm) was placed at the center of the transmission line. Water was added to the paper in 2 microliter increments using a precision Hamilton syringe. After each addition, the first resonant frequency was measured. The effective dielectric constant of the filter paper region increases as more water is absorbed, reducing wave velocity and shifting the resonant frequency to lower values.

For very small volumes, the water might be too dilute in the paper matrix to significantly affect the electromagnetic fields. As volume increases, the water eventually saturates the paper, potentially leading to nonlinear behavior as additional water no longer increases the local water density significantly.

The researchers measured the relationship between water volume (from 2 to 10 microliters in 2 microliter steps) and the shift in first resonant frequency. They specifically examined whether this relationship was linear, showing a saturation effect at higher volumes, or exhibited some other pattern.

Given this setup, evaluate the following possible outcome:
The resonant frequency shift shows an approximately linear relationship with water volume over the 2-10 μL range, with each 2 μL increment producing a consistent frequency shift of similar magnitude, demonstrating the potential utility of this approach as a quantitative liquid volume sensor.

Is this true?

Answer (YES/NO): NO